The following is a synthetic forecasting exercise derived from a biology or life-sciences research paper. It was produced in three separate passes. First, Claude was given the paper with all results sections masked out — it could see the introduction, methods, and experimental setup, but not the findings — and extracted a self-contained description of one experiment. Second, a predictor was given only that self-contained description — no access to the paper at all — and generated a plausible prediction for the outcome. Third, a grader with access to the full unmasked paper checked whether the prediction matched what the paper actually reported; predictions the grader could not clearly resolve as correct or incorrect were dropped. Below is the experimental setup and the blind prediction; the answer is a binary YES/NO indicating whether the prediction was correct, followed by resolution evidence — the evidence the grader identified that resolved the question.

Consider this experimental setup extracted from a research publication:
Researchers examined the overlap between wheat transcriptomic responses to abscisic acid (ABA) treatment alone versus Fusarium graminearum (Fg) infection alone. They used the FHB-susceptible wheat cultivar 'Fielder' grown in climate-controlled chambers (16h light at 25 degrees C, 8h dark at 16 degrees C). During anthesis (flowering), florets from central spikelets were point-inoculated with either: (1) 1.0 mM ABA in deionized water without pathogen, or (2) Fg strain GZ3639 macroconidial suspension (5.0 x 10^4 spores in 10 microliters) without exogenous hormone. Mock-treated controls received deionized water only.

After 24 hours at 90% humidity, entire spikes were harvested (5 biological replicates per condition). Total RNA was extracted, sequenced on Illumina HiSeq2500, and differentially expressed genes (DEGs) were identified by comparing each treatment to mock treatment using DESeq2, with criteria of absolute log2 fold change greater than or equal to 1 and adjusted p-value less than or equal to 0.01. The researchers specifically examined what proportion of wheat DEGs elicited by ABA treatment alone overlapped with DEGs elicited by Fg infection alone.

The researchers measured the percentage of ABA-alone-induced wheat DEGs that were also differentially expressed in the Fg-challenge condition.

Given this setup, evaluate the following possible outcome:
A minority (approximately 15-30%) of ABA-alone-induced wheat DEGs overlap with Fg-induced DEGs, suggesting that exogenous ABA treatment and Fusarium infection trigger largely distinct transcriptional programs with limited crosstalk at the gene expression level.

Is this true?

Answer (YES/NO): NO